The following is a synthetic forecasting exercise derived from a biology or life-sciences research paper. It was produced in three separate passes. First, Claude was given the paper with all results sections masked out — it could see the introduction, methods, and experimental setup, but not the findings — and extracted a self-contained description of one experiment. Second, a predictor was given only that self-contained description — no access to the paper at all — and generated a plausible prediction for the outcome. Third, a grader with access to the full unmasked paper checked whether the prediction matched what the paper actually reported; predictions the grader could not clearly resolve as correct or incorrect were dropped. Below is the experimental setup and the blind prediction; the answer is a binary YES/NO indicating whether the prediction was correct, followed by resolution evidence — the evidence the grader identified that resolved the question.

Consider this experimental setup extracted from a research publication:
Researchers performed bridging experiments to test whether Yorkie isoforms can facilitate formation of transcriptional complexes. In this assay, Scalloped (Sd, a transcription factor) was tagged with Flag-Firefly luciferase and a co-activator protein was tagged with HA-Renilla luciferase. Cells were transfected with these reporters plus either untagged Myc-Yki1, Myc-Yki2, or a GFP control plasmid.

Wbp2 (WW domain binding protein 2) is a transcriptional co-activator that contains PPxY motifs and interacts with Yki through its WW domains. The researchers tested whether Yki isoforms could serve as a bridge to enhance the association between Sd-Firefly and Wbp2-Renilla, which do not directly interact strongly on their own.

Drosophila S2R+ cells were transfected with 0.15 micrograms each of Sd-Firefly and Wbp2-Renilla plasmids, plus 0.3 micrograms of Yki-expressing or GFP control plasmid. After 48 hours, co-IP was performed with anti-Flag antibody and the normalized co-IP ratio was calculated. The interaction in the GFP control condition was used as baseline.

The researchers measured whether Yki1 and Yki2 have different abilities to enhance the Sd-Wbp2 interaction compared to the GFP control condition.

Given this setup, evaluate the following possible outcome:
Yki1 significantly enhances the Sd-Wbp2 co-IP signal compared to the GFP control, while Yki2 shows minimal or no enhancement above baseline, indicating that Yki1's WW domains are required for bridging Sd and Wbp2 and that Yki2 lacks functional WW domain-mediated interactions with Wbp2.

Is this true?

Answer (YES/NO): NO